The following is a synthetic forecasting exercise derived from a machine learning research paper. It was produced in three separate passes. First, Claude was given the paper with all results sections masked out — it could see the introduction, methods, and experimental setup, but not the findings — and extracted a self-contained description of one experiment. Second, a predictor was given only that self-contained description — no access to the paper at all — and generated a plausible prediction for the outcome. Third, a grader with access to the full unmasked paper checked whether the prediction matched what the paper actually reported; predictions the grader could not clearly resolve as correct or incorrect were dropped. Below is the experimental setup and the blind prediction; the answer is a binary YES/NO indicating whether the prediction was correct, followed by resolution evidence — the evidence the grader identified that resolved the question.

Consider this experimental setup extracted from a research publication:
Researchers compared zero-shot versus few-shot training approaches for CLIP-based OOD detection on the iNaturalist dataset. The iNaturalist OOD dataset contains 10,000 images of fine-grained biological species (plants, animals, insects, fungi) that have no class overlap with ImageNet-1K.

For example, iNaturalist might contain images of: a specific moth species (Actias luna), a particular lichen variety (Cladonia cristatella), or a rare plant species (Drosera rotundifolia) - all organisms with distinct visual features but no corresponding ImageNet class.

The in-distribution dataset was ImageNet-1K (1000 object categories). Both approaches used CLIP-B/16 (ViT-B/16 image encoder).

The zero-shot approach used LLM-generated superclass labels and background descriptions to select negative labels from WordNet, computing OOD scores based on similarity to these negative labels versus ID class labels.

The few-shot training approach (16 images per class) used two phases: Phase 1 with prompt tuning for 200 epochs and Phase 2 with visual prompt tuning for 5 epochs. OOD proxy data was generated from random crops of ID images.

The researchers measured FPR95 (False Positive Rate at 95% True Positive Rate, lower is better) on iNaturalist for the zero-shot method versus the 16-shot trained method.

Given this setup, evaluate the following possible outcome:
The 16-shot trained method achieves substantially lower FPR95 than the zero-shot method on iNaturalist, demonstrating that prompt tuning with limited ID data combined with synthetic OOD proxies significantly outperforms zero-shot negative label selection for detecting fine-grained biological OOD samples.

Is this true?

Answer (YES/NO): YES